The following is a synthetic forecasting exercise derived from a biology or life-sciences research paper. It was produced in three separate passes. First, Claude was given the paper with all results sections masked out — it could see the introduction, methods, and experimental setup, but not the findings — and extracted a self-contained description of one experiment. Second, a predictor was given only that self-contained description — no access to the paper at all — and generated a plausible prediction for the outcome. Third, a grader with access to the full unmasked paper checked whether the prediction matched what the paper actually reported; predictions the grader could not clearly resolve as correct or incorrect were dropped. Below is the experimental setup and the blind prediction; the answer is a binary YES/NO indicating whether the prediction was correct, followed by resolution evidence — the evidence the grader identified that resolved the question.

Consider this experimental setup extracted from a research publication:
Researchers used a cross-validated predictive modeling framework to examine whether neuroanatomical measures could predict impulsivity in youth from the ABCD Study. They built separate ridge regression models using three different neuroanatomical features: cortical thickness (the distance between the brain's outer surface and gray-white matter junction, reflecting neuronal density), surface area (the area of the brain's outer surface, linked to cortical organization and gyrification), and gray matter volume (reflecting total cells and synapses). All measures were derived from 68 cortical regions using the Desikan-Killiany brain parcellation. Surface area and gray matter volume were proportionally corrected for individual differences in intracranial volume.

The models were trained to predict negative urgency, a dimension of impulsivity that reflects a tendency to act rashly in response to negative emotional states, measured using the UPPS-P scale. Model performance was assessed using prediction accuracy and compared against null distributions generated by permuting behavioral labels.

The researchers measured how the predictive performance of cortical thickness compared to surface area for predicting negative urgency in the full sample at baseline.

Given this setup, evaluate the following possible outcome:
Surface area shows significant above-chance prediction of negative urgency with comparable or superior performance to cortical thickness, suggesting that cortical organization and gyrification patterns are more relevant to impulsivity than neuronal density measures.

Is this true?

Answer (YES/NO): NO